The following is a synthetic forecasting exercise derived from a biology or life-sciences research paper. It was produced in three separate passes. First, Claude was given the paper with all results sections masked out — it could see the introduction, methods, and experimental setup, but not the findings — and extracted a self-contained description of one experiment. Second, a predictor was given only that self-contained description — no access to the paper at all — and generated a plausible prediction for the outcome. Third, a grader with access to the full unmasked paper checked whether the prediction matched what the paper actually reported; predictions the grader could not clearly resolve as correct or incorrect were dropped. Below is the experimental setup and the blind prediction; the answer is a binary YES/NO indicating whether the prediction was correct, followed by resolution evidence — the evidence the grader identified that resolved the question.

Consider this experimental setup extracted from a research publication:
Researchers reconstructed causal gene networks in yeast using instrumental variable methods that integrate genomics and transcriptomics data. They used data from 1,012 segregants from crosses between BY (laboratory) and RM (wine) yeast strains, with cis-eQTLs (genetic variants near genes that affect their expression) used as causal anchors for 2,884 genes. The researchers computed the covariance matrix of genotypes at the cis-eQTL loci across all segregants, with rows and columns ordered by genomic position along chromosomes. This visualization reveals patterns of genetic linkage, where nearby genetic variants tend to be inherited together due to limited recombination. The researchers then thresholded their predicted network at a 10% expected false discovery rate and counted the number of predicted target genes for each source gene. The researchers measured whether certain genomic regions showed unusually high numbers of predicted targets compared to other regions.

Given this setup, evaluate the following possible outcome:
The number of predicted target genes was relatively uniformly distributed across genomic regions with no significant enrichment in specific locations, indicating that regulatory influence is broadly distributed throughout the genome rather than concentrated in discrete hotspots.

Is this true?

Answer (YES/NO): NO